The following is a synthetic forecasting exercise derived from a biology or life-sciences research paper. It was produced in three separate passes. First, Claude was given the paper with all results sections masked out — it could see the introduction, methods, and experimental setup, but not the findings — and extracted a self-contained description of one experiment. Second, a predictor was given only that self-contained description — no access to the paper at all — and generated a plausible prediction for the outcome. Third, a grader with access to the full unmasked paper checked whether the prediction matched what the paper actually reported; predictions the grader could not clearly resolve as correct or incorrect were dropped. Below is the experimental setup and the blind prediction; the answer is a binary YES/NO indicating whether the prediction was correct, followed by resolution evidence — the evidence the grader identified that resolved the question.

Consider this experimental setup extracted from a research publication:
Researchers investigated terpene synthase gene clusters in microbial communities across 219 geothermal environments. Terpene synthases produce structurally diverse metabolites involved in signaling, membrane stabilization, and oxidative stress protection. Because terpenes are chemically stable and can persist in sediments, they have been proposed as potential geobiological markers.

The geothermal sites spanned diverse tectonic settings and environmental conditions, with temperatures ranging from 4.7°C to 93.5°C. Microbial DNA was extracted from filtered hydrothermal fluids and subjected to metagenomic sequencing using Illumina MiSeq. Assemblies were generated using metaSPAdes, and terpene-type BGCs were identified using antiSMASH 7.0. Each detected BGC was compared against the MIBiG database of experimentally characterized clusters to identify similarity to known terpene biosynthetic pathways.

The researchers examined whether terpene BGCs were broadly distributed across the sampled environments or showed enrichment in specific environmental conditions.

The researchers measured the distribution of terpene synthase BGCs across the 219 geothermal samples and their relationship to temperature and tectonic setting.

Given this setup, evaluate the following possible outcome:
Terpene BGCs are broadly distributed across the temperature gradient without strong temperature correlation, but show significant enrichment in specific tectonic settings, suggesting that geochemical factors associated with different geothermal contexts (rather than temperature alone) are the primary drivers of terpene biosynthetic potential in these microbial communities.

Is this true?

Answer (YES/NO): YES